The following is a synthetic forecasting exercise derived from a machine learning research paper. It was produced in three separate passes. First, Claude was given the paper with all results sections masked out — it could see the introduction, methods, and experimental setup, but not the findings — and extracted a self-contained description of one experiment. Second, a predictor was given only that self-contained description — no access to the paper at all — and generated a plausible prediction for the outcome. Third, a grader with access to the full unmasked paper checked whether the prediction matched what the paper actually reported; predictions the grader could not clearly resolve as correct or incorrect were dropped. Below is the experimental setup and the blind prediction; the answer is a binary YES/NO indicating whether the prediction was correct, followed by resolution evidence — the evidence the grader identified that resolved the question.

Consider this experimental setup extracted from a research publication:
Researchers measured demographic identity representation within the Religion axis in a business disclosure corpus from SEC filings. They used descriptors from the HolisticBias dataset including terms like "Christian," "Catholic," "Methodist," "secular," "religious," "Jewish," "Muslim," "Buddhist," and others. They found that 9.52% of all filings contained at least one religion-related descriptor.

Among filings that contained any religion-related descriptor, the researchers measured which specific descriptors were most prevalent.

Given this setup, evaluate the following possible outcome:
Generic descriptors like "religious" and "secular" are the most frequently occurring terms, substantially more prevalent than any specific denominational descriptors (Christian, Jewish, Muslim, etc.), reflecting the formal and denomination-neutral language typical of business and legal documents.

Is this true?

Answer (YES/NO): NO